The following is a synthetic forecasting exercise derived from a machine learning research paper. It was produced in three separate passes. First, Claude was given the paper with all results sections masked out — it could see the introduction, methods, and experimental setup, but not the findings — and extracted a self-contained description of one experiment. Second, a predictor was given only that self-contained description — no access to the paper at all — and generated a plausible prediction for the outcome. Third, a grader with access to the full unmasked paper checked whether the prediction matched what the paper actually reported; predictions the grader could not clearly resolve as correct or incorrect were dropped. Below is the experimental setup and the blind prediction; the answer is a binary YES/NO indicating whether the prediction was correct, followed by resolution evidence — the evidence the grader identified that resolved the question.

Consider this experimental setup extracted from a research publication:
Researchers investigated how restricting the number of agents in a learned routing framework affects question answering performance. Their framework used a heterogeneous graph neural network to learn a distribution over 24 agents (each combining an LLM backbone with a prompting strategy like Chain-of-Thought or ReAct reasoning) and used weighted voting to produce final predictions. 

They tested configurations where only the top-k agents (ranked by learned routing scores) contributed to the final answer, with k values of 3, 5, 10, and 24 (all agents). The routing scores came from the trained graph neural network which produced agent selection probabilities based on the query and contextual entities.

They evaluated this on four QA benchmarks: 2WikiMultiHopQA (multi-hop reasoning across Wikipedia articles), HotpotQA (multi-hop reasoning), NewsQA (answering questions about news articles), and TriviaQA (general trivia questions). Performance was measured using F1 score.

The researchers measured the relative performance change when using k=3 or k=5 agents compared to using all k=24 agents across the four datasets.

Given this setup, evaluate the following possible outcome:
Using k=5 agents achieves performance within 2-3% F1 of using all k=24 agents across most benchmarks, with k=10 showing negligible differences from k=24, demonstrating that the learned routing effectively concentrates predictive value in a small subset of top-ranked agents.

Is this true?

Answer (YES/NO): NO